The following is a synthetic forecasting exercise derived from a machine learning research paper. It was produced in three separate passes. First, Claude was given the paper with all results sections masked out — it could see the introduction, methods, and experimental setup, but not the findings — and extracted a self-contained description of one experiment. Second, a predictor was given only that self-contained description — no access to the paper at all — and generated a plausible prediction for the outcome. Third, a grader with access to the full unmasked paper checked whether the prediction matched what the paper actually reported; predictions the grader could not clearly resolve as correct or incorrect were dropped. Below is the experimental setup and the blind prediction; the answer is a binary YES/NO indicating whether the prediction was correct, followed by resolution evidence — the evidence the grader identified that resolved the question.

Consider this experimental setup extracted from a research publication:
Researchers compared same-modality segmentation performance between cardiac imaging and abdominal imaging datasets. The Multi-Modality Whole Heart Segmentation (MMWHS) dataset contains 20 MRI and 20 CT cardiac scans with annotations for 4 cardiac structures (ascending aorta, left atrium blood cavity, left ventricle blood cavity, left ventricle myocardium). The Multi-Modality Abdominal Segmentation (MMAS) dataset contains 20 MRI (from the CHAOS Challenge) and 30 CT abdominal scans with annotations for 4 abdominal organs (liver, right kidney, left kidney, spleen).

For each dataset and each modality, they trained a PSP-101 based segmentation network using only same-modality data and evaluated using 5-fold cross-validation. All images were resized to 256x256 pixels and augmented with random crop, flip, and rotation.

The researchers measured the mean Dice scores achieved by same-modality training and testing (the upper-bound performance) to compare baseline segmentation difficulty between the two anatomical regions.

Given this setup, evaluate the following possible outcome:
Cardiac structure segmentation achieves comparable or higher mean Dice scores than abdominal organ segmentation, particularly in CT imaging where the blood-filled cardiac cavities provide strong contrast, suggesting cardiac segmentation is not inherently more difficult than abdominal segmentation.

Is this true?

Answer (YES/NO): NO